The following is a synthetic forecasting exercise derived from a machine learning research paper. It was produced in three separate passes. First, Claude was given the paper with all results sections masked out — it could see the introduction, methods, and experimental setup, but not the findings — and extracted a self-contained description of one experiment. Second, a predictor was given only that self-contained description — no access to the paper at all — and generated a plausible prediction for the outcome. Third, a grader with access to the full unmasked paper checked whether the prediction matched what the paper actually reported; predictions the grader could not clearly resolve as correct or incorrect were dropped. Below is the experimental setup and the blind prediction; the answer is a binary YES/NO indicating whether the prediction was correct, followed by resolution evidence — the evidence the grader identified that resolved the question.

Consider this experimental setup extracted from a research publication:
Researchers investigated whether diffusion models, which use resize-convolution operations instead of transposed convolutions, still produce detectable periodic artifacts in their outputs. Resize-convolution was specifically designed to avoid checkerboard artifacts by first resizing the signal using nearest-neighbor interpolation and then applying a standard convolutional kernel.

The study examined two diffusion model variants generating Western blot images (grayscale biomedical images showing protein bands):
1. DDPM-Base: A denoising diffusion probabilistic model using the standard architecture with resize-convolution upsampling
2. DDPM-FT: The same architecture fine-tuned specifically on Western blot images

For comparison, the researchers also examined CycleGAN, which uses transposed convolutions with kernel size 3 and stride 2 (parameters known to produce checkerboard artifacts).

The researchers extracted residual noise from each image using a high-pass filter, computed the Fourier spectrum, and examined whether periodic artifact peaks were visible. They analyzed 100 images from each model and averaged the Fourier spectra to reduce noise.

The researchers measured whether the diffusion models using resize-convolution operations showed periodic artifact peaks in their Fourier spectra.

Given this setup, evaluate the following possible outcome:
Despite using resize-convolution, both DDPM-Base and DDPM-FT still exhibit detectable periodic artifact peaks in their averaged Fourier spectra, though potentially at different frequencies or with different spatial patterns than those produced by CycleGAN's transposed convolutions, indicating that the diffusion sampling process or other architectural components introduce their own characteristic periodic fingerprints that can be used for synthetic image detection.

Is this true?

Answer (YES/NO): YES